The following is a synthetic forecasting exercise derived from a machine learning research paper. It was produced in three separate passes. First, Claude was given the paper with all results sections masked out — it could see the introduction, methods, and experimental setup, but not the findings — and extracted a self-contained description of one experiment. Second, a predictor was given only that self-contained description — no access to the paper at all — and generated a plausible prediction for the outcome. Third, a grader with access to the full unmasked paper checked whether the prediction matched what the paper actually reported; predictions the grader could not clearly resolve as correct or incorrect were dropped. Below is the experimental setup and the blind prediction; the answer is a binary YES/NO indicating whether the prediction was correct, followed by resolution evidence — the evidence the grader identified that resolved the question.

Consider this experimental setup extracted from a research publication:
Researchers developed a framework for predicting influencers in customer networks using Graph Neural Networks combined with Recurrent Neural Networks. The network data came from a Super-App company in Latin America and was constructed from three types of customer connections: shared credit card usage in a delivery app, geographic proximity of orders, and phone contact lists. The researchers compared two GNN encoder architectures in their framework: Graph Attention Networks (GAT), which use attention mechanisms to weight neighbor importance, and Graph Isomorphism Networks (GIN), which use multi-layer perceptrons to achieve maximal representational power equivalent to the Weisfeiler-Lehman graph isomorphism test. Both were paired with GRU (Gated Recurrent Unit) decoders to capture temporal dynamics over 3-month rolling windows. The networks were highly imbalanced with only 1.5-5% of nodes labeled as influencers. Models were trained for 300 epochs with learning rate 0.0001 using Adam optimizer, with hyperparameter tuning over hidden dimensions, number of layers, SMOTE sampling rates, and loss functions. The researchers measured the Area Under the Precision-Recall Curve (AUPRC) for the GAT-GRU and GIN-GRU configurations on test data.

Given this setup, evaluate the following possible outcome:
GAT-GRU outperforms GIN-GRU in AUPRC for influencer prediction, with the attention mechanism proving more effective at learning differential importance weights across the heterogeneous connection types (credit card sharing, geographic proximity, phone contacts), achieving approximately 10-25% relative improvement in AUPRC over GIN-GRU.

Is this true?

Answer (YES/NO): NO